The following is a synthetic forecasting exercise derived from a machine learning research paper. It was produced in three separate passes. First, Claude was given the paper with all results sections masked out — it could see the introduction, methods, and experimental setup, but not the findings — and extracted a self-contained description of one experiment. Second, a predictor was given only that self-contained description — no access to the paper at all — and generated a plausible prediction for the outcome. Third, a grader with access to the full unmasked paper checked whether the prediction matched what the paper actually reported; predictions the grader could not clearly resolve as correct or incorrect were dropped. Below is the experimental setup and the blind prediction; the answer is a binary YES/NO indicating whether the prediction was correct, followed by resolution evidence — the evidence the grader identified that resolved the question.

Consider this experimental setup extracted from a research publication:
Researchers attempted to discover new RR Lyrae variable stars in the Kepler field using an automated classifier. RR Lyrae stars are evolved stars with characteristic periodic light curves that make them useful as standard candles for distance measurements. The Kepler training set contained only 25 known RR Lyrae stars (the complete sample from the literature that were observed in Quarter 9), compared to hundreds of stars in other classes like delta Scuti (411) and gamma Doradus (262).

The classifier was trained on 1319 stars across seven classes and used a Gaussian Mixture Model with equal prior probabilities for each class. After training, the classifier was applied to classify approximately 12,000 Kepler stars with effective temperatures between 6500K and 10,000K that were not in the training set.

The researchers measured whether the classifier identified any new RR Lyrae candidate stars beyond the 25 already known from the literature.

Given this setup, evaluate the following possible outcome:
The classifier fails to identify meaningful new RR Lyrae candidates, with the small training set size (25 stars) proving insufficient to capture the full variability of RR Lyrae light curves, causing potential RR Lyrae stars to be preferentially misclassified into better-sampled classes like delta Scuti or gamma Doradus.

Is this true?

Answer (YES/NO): NO